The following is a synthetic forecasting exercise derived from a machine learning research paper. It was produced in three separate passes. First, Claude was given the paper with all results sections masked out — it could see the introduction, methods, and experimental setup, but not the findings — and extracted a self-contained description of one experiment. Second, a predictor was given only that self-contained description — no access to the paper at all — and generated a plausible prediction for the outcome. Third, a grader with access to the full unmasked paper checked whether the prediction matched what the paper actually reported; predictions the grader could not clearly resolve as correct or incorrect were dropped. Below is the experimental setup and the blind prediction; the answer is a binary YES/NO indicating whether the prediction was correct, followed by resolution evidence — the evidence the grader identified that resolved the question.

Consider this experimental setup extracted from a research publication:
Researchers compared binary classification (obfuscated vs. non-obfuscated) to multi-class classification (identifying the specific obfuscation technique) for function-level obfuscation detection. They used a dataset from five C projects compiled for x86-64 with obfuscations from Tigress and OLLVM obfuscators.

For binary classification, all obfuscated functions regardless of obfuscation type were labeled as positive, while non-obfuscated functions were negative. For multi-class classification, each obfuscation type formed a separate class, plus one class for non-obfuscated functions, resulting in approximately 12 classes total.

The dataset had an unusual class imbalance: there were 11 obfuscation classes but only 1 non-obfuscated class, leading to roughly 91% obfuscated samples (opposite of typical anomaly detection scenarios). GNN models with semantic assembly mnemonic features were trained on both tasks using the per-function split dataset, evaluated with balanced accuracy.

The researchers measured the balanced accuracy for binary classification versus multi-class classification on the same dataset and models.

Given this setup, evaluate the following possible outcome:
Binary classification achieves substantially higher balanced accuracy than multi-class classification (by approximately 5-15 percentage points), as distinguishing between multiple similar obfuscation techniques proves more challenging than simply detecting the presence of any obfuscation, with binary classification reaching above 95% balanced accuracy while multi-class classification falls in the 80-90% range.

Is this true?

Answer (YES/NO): NO